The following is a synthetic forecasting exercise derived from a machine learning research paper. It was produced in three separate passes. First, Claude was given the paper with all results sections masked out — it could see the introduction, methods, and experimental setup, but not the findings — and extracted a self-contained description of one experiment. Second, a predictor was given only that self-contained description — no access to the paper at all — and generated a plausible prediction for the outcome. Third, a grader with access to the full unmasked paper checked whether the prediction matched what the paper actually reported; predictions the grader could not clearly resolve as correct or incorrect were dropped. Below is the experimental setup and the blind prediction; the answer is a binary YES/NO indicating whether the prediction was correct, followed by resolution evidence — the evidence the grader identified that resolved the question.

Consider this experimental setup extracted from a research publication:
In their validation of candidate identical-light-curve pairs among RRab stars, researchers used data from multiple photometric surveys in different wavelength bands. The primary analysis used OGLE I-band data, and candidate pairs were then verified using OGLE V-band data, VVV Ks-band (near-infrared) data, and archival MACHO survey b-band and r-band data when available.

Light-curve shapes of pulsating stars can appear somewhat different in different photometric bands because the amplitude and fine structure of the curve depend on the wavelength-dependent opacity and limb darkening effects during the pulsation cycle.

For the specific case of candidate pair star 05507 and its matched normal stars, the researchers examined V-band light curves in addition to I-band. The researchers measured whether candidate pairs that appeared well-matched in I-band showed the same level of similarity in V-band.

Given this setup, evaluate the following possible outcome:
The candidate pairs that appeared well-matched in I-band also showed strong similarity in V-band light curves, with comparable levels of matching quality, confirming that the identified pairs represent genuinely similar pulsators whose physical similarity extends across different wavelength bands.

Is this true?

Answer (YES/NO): NO